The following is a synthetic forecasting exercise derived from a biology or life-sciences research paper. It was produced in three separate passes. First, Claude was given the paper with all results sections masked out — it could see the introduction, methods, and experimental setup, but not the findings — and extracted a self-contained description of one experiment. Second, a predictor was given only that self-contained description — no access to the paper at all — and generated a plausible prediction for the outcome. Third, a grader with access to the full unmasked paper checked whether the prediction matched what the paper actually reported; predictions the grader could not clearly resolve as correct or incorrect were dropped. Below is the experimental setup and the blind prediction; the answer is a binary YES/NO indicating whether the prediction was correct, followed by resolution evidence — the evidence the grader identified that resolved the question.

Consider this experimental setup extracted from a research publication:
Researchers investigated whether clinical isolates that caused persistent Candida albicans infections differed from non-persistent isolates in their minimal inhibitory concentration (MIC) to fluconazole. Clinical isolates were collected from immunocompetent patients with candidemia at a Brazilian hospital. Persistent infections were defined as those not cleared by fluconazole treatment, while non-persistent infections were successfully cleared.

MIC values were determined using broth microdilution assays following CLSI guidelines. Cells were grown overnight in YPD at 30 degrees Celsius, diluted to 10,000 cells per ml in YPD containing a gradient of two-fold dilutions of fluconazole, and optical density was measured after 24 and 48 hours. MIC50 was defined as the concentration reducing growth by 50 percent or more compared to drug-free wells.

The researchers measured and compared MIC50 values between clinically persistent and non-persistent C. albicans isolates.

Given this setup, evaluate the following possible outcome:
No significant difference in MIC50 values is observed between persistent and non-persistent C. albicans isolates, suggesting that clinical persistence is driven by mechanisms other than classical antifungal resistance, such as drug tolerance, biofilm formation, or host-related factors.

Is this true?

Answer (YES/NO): YES